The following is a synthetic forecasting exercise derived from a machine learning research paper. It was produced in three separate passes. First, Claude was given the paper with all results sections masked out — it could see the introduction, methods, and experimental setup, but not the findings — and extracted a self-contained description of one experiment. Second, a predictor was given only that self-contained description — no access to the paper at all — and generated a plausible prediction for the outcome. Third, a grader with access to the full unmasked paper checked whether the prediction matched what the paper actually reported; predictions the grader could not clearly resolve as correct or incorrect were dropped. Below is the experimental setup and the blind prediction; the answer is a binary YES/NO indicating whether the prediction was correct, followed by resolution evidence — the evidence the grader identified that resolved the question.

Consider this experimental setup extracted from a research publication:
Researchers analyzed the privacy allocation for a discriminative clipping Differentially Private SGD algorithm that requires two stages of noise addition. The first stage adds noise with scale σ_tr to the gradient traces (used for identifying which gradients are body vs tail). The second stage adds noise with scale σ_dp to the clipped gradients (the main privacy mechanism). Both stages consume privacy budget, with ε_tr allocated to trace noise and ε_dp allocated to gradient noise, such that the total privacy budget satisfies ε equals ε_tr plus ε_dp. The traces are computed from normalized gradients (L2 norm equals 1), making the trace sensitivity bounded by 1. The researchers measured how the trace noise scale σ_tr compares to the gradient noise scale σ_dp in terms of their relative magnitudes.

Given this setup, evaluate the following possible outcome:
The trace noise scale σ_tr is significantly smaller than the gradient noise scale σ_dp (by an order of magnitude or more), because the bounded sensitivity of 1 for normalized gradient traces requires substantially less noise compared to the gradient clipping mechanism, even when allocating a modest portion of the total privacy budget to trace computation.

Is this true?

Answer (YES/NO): NO